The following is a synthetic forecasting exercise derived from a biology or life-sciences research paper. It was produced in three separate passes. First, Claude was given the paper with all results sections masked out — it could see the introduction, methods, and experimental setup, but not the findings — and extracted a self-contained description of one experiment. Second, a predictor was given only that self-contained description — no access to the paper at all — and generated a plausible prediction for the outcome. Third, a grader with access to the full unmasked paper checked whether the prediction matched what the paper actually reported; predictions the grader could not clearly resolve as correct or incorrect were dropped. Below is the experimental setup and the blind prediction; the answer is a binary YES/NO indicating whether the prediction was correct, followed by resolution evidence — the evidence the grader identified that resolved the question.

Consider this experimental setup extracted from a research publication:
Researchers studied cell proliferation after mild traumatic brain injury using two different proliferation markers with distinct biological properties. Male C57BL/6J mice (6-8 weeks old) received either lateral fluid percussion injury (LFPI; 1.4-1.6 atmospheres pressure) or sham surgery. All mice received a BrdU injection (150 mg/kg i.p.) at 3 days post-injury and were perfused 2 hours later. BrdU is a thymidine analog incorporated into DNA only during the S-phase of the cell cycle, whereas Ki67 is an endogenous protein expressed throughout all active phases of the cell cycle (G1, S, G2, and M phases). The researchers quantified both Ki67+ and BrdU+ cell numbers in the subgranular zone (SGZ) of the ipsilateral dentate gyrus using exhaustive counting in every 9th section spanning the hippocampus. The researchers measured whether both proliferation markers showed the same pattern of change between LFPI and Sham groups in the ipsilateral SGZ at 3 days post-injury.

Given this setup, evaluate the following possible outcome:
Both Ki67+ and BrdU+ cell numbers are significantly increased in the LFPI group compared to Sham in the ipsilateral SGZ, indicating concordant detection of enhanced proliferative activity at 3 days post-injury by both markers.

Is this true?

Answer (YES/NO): NO